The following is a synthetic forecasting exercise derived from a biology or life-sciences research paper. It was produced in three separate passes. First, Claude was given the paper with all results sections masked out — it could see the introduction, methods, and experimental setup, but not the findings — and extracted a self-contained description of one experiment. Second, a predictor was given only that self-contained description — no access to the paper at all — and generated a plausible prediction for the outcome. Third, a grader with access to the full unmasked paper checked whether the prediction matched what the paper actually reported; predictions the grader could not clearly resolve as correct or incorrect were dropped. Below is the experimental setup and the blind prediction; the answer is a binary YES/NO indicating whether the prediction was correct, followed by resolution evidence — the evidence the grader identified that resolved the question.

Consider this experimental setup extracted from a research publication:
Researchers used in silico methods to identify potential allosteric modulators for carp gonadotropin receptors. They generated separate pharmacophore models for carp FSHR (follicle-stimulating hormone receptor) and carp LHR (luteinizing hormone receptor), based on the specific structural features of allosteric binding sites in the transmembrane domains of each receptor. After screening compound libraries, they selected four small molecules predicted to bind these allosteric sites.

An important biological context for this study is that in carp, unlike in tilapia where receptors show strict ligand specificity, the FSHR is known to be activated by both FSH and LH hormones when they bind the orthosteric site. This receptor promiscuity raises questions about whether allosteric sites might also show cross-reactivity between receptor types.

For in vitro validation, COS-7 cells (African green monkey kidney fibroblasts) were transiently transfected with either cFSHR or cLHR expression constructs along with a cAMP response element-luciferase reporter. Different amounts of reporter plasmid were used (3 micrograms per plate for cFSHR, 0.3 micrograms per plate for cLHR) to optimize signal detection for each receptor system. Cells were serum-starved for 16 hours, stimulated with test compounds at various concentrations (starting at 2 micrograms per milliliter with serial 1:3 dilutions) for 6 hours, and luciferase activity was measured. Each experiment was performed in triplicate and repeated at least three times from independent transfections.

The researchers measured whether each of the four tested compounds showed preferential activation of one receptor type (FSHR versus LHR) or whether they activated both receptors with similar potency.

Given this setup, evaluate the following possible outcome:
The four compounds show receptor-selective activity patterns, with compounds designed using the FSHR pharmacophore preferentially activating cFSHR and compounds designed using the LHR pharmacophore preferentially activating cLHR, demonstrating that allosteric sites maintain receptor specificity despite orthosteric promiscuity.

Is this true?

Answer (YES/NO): NO